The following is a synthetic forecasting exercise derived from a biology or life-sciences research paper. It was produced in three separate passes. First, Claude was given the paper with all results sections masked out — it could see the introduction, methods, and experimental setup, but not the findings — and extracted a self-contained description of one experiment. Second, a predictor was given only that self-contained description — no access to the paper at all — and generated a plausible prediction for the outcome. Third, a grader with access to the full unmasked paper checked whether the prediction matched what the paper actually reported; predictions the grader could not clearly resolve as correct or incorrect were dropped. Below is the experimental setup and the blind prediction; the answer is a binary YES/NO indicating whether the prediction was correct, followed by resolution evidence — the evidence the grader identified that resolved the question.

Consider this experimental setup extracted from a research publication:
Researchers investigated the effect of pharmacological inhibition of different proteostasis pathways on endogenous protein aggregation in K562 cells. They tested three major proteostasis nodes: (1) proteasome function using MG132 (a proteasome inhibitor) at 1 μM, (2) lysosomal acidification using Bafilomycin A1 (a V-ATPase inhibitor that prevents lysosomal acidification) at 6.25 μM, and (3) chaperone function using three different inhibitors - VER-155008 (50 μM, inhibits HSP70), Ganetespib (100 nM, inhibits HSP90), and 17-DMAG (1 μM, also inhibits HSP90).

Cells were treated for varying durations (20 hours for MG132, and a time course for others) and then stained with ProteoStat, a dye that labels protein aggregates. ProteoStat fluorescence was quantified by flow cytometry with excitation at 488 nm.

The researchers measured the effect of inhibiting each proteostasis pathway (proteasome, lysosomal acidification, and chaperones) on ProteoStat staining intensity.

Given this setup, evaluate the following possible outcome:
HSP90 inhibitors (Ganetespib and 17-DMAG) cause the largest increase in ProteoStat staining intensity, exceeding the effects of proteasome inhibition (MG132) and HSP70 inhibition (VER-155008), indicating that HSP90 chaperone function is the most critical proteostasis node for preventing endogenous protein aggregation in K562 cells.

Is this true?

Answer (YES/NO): NO